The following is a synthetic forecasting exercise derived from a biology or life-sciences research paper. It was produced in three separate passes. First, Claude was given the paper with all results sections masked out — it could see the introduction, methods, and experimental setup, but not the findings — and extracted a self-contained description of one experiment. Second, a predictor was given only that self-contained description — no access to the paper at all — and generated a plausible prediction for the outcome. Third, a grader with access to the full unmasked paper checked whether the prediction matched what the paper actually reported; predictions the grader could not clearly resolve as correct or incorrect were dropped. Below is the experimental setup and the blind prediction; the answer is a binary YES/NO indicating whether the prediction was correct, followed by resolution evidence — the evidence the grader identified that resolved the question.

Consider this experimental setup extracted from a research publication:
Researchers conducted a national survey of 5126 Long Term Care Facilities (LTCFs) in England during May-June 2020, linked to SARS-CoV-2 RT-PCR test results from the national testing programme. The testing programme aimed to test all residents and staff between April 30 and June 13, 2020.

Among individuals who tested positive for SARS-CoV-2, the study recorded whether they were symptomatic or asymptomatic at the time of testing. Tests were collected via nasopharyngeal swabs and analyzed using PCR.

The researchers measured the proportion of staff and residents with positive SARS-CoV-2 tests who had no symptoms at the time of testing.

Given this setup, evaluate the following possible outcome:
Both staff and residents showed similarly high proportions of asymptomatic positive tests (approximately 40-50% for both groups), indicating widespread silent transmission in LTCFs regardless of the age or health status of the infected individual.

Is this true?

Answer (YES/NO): NO